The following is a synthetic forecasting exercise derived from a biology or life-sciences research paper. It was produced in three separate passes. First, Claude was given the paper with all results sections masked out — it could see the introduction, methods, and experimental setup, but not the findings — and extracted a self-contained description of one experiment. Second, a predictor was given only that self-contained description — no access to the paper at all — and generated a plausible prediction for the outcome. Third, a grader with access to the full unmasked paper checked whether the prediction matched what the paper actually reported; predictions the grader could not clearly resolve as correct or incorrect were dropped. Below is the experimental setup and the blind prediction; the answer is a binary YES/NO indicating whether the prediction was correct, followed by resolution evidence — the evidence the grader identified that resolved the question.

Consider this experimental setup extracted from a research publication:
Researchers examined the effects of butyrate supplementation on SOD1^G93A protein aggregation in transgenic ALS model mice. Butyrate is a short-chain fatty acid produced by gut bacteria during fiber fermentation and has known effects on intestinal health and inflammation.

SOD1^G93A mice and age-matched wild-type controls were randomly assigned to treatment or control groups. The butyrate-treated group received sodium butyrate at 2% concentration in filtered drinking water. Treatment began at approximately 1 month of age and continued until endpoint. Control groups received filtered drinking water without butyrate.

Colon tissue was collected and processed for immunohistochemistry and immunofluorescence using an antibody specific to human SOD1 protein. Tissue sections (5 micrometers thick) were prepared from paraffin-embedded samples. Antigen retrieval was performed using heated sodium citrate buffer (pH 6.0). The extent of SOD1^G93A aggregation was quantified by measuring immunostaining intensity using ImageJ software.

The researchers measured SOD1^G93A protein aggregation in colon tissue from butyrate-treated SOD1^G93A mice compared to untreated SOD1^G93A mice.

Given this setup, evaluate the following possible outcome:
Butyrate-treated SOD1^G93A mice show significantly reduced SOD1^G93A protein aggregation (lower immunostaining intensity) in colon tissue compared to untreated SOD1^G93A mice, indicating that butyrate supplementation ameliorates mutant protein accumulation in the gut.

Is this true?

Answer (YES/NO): YES